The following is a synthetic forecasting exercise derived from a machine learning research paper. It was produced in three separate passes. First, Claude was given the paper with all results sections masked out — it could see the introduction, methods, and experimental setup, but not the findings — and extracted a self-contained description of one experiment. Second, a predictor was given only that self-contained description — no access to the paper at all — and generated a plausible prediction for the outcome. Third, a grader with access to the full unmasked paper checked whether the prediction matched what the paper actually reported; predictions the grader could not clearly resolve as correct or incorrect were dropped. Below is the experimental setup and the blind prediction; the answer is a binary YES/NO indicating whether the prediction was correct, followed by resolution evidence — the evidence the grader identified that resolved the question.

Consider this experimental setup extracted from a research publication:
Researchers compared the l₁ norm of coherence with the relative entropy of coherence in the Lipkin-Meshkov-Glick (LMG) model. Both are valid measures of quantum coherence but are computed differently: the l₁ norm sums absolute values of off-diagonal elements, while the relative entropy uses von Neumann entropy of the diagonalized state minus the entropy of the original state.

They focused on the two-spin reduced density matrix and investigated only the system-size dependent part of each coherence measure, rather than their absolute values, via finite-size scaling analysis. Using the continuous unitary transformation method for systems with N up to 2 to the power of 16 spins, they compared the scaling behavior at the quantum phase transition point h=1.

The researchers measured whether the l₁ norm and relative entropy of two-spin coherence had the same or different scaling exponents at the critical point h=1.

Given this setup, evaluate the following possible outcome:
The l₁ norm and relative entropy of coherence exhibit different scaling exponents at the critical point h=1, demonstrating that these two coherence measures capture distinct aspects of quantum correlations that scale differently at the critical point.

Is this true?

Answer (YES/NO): NO